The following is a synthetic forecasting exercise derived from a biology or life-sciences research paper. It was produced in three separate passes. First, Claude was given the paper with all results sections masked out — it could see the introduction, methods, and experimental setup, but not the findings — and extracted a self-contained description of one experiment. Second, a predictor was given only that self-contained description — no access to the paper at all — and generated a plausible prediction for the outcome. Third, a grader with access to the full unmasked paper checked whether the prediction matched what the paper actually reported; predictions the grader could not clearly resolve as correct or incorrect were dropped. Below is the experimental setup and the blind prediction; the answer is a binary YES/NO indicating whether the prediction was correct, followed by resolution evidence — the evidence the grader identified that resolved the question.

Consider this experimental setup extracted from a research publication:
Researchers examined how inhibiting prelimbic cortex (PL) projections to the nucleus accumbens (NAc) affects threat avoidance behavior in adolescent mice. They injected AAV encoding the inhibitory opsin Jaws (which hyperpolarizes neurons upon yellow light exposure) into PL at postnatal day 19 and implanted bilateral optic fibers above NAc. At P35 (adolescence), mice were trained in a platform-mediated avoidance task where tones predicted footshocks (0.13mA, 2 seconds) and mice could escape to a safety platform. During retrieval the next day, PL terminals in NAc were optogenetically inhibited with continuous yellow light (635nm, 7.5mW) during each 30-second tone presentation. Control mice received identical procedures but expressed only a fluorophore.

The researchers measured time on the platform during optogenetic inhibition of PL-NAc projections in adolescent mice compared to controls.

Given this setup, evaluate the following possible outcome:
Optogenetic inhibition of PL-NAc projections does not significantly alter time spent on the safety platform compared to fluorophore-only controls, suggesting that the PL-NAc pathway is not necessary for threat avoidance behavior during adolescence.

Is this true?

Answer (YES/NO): NO